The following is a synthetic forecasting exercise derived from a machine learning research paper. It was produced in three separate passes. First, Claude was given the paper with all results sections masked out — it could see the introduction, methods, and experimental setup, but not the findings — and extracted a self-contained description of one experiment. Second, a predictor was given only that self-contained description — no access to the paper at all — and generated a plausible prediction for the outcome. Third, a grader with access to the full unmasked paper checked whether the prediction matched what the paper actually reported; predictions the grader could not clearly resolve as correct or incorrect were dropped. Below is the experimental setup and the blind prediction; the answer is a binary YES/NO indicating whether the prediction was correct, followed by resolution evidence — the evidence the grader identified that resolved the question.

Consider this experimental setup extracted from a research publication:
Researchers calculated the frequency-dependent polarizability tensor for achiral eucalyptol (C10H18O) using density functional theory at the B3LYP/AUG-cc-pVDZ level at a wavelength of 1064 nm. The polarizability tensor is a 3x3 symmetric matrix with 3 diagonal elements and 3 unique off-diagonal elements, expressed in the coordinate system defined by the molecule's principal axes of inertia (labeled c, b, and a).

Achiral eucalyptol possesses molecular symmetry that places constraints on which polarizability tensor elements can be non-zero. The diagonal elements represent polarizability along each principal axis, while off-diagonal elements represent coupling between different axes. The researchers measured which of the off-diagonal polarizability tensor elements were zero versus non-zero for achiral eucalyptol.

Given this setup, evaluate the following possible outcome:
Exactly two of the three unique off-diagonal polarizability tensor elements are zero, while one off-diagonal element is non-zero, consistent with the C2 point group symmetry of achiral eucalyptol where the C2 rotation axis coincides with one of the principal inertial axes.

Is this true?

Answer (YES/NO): YES